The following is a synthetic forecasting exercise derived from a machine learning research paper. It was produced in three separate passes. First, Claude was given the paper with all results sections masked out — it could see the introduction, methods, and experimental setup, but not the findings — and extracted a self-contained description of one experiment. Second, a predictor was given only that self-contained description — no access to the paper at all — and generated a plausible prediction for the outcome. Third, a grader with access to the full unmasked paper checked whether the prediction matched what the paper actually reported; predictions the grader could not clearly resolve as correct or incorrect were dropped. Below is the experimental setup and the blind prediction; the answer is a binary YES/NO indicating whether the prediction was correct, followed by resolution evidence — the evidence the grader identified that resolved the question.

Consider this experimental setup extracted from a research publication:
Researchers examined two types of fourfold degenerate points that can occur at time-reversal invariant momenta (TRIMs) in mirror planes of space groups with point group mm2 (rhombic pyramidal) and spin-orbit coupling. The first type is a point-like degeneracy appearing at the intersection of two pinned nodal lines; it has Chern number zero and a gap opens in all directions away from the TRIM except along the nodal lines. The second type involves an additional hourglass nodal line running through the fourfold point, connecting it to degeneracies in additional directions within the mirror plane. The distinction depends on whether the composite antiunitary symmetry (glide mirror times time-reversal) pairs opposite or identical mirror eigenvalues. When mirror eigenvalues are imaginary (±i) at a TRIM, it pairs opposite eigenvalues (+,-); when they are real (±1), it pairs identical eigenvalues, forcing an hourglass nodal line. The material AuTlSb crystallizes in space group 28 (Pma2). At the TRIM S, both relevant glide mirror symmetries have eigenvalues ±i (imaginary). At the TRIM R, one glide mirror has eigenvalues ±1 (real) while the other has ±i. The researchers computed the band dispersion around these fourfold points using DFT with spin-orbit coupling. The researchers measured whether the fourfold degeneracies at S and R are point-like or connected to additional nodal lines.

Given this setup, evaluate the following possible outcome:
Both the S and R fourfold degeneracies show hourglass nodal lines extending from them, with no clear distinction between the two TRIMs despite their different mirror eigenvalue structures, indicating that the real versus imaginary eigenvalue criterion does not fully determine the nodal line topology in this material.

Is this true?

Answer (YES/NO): NO